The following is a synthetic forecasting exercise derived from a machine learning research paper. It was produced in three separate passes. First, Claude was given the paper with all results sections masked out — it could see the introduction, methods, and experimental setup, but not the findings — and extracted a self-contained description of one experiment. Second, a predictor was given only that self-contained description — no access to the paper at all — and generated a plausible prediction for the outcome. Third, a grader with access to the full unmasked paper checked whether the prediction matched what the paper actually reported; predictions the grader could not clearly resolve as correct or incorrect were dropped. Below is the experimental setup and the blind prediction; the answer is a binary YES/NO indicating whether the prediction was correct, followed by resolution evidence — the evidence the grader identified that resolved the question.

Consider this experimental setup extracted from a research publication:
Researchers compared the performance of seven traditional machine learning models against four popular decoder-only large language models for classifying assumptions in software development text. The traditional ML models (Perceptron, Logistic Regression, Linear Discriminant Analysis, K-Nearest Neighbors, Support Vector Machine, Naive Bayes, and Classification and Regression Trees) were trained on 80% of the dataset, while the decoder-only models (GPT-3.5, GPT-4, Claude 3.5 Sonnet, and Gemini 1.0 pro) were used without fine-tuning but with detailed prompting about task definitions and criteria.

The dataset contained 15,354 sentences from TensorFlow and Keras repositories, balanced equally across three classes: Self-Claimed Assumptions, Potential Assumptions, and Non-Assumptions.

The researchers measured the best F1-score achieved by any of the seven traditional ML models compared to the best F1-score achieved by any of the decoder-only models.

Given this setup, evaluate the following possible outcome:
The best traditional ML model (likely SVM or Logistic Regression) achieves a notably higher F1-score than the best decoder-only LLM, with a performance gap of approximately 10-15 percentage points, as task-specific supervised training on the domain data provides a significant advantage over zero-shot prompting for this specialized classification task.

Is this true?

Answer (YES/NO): NO